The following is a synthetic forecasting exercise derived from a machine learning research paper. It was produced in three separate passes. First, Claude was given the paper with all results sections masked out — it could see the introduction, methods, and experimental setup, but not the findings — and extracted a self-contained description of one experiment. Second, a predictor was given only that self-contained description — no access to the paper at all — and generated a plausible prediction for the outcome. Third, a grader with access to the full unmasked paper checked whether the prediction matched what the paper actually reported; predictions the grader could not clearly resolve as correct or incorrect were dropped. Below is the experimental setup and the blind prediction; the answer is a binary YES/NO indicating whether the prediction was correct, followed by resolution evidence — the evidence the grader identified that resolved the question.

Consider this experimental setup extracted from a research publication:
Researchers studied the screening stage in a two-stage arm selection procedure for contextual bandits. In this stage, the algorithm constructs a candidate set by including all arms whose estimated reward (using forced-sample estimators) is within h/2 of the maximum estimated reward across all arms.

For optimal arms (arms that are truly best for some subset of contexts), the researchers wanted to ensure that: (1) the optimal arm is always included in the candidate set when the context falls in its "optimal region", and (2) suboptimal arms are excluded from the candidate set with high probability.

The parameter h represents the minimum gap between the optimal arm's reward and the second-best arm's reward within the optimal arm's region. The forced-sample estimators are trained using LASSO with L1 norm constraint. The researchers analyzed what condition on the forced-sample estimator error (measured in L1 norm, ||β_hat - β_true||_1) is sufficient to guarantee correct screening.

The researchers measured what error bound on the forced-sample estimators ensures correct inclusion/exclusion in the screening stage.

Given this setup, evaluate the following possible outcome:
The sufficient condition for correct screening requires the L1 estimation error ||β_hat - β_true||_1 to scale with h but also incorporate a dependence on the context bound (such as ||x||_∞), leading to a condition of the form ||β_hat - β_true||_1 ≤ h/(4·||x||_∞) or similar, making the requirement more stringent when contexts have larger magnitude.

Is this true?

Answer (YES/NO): YES